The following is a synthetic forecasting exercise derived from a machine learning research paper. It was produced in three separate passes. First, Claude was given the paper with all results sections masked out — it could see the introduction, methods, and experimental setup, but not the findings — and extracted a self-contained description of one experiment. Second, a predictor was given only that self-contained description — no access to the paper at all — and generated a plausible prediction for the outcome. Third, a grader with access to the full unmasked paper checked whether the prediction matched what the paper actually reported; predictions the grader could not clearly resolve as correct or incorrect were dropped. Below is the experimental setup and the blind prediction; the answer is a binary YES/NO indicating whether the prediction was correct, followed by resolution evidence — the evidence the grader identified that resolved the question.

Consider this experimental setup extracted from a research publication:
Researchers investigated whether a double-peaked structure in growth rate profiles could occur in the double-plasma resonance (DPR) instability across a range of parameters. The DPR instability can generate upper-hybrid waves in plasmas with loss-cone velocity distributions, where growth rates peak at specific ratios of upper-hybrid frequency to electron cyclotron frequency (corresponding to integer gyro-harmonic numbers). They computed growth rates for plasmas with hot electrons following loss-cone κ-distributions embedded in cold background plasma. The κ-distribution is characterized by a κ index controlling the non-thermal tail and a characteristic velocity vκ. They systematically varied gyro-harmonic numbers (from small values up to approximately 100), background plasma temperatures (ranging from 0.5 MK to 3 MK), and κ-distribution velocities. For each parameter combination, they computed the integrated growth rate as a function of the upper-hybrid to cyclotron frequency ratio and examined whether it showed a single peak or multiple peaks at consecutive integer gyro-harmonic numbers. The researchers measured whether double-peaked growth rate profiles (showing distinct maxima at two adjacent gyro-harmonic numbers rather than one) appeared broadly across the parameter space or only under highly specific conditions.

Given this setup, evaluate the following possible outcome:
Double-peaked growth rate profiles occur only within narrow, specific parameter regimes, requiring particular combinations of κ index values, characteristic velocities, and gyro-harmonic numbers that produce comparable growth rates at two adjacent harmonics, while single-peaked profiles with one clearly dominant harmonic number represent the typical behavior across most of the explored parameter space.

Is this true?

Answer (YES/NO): YES